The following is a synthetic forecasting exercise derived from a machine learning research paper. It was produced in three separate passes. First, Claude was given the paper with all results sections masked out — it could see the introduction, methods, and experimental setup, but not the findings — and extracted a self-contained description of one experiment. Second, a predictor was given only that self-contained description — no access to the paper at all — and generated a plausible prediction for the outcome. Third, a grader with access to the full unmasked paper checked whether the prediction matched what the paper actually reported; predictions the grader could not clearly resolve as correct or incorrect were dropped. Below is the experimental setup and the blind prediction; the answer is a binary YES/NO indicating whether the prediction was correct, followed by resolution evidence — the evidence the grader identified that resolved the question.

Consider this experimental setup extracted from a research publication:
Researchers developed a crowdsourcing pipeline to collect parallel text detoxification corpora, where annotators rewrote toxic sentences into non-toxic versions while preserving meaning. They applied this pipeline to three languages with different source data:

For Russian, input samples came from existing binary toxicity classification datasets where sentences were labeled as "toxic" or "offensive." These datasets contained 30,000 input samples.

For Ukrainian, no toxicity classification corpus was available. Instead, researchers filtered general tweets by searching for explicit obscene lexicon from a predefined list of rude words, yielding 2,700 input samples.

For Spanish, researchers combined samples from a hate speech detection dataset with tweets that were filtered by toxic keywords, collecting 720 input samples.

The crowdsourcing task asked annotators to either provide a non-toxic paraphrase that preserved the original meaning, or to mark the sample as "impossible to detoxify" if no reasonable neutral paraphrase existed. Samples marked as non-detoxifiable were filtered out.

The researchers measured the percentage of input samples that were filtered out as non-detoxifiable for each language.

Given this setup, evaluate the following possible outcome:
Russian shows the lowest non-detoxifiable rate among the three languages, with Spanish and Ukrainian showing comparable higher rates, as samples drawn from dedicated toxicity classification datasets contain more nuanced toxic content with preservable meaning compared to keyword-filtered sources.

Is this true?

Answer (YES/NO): NO